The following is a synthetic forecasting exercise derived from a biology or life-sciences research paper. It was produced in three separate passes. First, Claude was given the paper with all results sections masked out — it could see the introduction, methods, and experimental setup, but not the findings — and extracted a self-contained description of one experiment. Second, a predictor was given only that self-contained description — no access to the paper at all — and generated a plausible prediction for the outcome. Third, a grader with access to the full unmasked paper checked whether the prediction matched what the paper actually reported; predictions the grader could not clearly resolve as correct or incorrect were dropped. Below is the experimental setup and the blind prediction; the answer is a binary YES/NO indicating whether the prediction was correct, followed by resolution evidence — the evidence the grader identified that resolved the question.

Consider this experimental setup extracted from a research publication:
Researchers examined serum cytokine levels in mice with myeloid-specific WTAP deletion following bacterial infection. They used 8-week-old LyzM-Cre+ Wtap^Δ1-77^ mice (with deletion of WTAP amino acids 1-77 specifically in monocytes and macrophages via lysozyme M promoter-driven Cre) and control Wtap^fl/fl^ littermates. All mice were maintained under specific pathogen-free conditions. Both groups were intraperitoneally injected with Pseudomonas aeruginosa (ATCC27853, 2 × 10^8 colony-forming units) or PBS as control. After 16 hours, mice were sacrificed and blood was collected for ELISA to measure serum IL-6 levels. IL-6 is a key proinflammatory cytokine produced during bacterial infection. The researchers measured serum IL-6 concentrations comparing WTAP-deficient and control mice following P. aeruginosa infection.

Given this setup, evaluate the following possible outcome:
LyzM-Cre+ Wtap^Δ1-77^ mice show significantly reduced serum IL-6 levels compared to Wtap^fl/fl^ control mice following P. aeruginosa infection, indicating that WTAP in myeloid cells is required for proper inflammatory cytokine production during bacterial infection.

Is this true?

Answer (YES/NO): YES